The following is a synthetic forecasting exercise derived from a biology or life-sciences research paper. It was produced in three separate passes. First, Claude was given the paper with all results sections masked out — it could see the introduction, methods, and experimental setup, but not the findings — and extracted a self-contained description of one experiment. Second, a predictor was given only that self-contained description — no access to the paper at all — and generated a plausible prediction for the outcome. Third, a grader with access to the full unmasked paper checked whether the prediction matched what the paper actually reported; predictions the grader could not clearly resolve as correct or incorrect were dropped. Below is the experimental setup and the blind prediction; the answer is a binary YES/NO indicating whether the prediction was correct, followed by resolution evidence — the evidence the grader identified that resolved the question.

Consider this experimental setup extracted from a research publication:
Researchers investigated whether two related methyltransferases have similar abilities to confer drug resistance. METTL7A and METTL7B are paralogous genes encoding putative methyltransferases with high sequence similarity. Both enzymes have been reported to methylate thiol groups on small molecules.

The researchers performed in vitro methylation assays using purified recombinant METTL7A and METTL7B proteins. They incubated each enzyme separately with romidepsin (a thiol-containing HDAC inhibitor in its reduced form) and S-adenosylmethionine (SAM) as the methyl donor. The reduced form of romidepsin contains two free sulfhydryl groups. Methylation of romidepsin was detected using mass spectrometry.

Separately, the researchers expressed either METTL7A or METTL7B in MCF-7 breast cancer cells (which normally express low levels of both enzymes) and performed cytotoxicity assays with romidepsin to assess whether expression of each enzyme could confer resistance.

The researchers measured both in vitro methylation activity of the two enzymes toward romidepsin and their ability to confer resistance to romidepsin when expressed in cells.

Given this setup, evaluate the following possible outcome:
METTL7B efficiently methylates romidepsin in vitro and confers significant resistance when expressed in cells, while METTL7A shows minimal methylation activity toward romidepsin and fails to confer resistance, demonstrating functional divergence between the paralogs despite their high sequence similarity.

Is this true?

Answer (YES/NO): NO